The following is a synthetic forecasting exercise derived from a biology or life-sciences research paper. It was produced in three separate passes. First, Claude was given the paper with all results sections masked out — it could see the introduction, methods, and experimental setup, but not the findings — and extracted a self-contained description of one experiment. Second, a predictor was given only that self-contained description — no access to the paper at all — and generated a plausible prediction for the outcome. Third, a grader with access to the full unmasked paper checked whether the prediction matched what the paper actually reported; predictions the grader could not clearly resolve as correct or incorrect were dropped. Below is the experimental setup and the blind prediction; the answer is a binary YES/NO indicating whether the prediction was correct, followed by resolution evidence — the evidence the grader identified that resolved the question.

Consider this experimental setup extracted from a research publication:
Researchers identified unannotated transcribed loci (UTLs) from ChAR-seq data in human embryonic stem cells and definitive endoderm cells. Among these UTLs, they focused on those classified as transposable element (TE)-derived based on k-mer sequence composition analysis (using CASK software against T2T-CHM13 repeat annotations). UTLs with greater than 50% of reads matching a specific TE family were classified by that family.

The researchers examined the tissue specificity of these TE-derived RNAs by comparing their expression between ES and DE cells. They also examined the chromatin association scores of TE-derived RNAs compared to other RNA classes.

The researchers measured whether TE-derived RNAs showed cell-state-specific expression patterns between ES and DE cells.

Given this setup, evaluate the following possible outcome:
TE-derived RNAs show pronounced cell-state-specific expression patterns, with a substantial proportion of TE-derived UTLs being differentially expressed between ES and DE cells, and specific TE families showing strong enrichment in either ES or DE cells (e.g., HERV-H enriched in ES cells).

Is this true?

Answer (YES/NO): NO